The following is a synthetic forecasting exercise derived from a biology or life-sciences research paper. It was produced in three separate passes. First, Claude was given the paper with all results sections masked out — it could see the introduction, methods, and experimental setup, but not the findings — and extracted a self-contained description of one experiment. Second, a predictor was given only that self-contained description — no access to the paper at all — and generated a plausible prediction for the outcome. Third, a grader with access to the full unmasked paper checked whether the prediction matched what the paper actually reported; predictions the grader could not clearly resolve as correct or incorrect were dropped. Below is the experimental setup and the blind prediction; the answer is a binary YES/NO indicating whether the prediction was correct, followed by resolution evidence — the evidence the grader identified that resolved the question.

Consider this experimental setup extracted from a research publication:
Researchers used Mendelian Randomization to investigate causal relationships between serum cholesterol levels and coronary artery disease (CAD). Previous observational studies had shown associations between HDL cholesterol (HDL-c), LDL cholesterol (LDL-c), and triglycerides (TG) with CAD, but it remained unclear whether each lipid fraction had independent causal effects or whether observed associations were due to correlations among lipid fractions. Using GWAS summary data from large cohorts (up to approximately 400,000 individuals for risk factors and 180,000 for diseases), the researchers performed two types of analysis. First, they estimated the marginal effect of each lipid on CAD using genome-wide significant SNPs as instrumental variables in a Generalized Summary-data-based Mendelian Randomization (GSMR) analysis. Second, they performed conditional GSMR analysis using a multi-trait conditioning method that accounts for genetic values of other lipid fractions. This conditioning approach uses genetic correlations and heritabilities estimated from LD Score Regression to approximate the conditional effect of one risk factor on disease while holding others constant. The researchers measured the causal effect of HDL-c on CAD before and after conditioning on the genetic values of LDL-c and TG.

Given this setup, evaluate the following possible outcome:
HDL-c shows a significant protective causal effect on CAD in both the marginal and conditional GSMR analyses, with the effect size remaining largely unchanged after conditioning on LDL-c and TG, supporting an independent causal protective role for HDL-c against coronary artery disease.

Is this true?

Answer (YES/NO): NO